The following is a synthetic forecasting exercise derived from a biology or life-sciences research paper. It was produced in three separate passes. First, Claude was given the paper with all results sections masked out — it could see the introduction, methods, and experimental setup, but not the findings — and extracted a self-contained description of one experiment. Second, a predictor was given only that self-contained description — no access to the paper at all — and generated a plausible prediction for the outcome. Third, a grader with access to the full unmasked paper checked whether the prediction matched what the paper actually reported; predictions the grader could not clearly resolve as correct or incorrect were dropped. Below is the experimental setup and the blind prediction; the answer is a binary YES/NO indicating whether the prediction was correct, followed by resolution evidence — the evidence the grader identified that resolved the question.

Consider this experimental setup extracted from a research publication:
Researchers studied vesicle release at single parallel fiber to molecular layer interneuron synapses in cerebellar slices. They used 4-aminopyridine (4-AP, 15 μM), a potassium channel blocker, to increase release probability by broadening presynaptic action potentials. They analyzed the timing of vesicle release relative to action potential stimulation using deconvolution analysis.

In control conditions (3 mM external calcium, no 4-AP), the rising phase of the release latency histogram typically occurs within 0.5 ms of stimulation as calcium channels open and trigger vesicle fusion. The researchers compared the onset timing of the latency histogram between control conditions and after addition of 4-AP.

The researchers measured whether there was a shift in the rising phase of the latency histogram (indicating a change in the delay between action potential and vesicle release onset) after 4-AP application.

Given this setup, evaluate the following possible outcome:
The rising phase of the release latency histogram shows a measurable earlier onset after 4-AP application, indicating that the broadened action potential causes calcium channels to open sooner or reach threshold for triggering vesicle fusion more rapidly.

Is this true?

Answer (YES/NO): NO